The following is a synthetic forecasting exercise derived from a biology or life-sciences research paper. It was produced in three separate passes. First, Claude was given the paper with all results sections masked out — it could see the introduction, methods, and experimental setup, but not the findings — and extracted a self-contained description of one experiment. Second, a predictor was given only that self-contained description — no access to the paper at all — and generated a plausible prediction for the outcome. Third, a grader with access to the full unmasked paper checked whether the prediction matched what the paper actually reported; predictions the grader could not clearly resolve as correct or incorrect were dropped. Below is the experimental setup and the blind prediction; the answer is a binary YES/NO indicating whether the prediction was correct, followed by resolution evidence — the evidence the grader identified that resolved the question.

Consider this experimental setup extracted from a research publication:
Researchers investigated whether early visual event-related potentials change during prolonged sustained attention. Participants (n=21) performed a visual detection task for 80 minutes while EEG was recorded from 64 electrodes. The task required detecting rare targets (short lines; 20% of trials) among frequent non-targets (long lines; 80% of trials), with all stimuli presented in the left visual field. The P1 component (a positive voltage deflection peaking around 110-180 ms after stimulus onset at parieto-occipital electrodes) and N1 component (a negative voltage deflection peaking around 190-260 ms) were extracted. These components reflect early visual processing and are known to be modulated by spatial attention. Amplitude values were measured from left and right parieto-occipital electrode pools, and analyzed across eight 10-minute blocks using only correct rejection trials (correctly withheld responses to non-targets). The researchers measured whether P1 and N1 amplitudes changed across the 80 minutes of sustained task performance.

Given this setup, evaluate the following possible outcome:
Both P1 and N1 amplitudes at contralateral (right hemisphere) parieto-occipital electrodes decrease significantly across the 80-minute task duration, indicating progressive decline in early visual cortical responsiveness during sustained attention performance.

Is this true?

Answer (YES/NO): NO